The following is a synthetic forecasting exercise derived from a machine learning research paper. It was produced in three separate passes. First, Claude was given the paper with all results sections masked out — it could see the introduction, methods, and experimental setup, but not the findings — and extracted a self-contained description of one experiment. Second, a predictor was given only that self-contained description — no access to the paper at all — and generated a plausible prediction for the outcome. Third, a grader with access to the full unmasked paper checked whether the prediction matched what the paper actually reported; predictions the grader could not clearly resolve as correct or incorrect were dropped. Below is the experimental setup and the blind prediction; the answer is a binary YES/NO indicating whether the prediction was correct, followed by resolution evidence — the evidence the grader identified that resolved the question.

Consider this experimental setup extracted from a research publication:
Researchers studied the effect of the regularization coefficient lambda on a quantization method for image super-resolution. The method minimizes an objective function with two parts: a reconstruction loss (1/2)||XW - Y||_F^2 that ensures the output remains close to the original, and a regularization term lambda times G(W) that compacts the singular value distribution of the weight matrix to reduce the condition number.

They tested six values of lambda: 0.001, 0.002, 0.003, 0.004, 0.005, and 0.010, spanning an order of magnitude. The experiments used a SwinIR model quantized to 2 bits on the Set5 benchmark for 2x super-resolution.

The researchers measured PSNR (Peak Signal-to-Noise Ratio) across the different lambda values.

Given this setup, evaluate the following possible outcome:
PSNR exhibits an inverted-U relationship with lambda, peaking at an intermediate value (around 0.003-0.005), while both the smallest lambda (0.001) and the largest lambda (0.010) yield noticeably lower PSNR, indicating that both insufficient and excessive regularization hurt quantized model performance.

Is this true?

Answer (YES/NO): NO